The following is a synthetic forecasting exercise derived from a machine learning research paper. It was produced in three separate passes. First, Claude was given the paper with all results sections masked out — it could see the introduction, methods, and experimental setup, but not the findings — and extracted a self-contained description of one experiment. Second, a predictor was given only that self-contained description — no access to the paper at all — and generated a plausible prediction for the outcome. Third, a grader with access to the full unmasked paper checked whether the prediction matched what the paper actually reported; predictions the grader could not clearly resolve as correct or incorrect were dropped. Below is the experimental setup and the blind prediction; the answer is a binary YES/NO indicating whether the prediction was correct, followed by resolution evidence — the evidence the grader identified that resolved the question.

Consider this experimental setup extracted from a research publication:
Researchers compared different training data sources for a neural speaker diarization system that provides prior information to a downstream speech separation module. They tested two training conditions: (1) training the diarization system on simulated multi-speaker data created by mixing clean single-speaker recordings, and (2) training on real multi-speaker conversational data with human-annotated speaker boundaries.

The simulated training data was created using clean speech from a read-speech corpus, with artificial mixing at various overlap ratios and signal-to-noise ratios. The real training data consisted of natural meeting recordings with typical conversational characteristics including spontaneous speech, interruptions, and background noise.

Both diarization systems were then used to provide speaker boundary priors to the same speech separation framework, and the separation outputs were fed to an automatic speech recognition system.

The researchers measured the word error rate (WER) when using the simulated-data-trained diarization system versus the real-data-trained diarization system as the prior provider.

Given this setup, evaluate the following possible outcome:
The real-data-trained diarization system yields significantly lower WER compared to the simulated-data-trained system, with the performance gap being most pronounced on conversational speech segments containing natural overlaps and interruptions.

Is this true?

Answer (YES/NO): NO